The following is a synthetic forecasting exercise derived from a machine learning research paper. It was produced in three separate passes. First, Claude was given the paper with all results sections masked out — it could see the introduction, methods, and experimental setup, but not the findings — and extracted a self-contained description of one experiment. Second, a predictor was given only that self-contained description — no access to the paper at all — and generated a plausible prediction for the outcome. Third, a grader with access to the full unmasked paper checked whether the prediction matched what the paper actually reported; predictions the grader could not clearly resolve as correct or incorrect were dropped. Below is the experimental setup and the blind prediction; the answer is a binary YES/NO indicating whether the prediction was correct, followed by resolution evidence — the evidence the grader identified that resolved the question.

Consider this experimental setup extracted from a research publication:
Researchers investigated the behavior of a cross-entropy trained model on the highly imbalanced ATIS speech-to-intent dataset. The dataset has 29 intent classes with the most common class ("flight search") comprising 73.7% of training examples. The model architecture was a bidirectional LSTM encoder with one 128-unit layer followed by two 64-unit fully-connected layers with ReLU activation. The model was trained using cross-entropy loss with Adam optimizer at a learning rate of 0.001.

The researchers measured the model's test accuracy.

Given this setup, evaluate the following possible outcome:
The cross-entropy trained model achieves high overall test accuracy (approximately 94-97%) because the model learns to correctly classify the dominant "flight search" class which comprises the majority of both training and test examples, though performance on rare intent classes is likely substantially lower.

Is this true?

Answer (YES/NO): NO